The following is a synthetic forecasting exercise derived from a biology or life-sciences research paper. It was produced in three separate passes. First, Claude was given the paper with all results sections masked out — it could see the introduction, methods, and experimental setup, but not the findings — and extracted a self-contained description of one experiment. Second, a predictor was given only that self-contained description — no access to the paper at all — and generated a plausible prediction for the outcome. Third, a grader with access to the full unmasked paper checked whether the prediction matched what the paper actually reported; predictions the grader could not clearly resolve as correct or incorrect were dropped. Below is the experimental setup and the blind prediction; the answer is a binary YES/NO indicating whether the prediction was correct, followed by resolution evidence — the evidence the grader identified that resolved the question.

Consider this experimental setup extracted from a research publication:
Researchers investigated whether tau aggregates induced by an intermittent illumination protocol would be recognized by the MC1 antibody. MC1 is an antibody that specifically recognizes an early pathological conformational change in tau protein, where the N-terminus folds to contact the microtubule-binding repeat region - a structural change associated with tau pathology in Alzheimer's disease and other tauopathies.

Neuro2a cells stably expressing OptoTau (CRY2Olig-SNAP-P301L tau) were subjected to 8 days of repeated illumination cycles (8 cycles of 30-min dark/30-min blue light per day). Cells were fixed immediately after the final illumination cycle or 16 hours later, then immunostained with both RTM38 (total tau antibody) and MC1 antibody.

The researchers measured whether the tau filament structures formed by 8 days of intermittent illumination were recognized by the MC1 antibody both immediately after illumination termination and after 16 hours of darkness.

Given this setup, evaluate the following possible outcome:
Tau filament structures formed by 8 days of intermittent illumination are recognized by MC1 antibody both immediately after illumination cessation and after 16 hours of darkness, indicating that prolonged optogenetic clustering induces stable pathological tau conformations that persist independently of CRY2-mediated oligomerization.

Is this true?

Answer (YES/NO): YES